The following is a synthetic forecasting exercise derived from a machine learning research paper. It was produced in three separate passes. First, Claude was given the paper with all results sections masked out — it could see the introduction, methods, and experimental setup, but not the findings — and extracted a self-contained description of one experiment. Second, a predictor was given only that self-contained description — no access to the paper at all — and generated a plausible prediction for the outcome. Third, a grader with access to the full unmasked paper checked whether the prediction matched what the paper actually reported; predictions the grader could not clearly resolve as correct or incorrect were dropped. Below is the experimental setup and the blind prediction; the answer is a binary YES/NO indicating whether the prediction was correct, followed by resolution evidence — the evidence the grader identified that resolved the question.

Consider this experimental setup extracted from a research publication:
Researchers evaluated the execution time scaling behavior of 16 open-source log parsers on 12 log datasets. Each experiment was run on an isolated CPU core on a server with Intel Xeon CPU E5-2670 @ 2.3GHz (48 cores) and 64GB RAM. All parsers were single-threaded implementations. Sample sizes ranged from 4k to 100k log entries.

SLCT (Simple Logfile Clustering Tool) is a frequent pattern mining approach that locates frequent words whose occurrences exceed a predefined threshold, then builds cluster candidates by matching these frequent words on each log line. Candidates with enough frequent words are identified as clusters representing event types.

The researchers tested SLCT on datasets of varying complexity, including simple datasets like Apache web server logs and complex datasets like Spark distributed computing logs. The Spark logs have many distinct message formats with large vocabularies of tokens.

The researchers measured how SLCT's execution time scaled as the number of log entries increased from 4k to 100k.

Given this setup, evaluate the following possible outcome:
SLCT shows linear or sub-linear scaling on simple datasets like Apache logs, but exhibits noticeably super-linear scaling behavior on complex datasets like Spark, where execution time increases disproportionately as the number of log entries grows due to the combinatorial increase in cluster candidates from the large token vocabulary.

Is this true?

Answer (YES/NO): YES